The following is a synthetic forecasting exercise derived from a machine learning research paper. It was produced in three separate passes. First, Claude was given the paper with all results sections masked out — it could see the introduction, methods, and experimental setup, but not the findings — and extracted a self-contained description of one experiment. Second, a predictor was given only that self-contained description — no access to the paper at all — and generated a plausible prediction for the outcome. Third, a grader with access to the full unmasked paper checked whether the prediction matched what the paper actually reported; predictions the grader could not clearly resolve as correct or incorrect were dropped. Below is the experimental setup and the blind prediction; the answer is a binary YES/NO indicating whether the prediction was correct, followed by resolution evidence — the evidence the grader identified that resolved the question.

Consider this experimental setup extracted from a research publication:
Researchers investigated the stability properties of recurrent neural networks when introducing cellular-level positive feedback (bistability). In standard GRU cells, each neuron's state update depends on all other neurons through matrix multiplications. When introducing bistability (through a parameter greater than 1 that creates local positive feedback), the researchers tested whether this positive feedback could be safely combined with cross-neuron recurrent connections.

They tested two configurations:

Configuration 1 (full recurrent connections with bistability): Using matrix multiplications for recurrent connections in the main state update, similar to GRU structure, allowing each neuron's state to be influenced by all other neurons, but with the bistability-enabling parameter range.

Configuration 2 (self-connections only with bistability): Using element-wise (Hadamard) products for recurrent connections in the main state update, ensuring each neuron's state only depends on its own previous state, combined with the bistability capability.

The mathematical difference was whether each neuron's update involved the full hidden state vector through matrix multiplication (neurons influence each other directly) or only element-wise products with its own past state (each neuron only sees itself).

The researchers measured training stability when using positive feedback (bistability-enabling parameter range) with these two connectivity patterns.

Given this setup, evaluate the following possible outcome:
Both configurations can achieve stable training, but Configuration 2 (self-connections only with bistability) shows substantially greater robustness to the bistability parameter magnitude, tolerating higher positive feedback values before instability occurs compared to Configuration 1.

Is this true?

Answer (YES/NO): NO